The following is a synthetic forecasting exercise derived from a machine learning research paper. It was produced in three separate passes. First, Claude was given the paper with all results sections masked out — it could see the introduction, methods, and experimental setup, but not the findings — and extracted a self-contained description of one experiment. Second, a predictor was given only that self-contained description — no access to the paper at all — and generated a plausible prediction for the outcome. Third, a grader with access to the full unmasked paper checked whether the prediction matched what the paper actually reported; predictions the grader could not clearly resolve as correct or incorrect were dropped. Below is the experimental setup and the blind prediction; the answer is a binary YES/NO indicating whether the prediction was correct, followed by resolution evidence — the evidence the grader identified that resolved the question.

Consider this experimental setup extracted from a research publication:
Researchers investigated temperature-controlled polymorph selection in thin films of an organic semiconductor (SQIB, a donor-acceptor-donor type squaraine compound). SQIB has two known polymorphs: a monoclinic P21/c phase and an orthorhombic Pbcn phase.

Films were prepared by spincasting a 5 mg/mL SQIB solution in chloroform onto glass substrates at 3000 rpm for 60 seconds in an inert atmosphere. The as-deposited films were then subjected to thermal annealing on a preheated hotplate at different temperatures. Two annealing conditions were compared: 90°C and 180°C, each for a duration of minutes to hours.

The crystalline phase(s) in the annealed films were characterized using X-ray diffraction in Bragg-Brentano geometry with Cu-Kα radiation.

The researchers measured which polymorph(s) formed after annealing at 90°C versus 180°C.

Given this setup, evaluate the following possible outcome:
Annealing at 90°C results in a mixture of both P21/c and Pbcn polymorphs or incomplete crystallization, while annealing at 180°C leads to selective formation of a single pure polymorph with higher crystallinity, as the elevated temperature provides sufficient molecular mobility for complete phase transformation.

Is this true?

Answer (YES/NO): NO